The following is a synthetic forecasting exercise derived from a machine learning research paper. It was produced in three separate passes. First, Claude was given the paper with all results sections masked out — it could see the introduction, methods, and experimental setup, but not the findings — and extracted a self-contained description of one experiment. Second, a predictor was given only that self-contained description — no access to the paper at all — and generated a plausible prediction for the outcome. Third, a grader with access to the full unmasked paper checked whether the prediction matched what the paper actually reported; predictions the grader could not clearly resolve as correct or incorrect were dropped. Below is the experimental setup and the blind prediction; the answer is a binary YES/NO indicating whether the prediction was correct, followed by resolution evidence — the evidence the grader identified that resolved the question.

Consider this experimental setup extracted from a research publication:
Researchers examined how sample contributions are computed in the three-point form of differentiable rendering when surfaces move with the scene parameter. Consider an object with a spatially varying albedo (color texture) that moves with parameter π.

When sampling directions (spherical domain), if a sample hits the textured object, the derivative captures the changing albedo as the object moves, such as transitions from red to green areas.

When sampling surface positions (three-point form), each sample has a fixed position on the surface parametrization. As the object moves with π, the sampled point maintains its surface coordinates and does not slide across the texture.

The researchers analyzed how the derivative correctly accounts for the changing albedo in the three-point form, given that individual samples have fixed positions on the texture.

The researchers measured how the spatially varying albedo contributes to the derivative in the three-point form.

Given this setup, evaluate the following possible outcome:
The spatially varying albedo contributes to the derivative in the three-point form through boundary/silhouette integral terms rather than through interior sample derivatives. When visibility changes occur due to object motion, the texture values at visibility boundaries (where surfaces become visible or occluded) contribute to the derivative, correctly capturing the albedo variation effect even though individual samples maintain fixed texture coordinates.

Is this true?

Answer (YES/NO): NO